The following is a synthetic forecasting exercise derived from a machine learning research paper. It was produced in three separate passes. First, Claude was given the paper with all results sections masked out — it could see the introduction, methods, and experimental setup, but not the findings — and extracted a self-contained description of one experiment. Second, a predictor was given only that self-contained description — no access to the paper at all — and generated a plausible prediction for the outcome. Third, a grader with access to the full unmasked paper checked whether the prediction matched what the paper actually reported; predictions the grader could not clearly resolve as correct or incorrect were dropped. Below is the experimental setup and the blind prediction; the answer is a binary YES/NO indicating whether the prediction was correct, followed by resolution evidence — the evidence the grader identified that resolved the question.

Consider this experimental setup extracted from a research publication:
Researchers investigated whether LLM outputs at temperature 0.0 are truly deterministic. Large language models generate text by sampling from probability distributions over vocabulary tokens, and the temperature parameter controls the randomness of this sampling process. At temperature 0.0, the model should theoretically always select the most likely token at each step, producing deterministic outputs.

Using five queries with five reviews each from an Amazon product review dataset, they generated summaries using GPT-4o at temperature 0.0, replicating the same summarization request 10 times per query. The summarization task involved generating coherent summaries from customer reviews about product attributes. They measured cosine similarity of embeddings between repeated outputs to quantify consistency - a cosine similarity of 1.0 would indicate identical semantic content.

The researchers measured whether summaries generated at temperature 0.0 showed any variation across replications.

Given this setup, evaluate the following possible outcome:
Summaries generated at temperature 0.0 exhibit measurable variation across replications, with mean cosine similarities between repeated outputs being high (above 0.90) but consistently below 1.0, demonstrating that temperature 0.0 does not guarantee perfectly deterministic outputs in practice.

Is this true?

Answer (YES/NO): YES